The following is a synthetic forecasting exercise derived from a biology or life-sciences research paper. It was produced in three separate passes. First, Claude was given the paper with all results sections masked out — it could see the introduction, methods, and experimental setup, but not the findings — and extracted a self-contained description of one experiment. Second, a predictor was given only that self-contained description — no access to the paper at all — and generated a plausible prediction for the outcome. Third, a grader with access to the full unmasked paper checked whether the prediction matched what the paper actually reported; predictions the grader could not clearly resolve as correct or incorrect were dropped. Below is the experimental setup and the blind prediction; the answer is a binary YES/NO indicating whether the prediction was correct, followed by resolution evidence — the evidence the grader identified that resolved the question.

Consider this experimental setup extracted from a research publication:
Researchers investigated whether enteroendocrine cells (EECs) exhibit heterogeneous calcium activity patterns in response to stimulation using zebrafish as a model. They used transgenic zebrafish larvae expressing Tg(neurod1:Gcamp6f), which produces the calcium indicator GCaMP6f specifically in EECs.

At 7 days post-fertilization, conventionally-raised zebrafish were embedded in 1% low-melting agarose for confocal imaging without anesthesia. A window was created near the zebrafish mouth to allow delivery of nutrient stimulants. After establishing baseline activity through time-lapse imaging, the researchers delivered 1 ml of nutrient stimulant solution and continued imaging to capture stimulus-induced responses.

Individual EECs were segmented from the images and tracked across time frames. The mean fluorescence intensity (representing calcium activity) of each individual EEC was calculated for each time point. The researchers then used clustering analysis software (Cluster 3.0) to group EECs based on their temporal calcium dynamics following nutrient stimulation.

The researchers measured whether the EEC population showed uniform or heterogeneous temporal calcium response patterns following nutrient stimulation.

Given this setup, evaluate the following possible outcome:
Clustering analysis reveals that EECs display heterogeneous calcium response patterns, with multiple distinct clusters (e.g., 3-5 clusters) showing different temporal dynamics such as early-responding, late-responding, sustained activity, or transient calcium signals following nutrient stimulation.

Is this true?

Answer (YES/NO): YES